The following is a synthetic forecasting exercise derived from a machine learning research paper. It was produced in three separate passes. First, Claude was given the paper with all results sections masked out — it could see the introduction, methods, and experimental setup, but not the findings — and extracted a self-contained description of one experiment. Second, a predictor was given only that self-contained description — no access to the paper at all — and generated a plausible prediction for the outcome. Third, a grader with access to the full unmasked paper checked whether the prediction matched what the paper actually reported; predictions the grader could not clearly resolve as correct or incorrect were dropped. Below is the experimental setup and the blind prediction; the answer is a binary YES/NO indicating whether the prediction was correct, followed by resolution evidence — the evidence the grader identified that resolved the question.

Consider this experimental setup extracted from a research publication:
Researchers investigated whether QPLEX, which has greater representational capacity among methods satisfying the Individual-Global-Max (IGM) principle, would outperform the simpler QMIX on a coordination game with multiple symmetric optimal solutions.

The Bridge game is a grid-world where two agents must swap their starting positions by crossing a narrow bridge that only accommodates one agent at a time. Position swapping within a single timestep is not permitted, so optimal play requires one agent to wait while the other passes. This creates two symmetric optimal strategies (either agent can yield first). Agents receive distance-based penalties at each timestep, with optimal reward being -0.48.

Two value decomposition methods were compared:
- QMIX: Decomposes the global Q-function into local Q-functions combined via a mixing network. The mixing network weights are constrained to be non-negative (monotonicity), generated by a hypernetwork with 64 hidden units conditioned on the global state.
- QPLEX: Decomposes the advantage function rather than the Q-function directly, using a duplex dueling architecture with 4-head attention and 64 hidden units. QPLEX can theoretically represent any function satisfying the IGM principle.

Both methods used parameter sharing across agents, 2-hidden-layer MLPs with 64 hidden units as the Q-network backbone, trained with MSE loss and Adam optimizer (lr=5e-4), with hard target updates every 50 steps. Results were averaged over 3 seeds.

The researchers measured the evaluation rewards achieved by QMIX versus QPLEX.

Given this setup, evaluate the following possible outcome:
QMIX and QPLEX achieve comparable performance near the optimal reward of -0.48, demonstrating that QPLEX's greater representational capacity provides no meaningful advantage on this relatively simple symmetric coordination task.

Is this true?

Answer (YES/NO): NO